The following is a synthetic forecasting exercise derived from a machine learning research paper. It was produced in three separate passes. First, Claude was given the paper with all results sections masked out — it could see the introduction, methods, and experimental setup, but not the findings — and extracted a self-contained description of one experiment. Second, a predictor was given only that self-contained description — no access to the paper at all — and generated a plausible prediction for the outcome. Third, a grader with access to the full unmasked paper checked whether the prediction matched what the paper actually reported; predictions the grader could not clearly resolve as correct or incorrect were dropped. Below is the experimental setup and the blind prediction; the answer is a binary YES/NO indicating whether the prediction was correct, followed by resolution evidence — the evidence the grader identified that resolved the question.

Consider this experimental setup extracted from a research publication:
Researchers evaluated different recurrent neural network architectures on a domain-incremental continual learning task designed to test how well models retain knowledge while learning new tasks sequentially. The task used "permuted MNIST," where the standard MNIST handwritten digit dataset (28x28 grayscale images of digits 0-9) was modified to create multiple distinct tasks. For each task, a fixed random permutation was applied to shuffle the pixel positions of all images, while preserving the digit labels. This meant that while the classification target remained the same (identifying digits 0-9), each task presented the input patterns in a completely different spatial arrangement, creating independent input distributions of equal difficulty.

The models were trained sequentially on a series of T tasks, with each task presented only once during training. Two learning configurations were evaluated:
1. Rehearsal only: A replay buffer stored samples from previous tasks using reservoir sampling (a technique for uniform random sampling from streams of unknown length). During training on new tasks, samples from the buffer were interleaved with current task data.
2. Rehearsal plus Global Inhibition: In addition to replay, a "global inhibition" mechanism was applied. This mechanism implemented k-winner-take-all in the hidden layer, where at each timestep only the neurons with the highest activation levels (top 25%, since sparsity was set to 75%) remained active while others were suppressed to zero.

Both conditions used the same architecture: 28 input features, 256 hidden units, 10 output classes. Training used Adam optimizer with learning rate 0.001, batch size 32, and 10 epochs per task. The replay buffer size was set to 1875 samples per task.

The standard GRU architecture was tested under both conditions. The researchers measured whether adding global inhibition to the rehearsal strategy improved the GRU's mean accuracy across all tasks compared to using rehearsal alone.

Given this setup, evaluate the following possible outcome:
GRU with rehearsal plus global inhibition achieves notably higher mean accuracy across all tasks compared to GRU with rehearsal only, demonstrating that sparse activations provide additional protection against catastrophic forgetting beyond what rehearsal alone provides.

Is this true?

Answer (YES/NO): YES